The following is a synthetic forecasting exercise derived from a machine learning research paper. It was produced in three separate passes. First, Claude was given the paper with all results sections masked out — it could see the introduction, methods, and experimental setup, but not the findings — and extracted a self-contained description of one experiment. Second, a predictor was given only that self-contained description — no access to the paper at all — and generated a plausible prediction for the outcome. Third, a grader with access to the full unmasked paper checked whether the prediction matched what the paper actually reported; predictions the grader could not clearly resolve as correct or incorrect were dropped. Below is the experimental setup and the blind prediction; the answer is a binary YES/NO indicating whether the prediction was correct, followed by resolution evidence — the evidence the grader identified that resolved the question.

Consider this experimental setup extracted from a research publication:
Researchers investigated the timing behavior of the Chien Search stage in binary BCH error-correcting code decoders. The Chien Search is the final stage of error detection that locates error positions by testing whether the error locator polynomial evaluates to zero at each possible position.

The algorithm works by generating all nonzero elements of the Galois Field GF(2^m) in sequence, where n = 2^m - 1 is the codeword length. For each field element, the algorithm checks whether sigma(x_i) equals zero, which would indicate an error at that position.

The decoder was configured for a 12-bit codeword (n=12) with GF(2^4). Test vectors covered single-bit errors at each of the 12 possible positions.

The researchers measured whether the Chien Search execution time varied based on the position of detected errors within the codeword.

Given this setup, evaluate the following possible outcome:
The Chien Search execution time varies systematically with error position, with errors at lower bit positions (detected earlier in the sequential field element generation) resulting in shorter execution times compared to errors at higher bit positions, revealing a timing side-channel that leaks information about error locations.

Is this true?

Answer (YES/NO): NO